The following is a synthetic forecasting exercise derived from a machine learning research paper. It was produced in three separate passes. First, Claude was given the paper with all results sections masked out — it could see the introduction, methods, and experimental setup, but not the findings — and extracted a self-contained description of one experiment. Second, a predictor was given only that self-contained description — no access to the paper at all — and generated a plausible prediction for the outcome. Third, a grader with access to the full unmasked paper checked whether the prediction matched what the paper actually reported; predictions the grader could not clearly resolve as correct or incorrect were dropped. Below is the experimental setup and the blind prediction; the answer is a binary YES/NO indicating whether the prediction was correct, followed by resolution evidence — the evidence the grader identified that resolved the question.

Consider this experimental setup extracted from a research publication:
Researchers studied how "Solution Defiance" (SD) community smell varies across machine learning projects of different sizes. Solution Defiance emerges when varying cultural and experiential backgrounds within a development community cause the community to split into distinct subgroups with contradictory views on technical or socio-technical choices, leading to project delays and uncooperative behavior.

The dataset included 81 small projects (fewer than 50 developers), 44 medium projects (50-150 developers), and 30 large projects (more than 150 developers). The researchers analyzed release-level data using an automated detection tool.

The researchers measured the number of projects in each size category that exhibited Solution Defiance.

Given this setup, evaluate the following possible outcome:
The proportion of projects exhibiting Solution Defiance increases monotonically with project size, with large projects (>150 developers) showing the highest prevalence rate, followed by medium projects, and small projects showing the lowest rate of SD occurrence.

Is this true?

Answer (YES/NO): NO